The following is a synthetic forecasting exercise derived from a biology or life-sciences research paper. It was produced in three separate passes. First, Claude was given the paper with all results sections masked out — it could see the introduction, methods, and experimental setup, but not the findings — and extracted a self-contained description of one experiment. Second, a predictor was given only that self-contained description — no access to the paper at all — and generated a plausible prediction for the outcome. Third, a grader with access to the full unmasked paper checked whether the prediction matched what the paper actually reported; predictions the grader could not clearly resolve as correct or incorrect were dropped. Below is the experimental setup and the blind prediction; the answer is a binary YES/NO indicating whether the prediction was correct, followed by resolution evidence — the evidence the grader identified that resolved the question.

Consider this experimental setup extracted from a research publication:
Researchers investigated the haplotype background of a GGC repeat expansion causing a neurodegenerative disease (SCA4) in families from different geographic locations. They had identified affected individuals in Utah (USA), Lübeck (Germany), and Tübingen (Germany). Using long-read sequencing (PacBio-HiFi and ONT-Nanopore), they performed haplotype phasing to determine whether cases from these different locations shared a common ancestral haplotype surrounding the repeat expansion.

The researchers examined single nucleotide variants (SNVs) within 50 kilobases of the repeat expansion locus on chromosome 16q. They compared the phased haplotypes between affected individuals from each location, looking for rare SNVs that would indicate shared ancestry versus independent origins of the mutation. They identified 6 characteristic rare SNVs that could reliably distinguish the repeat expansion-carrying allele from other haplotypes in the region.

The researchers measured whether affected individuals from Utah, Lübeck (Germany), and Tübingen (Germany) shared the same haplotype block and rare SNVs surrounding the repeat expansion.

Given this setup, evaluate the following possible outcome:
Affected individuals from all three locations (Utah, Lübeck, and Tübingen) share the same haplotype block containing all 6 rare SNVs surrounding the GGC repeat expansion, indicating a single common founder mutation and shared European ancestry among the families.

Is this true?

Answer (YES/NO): NO